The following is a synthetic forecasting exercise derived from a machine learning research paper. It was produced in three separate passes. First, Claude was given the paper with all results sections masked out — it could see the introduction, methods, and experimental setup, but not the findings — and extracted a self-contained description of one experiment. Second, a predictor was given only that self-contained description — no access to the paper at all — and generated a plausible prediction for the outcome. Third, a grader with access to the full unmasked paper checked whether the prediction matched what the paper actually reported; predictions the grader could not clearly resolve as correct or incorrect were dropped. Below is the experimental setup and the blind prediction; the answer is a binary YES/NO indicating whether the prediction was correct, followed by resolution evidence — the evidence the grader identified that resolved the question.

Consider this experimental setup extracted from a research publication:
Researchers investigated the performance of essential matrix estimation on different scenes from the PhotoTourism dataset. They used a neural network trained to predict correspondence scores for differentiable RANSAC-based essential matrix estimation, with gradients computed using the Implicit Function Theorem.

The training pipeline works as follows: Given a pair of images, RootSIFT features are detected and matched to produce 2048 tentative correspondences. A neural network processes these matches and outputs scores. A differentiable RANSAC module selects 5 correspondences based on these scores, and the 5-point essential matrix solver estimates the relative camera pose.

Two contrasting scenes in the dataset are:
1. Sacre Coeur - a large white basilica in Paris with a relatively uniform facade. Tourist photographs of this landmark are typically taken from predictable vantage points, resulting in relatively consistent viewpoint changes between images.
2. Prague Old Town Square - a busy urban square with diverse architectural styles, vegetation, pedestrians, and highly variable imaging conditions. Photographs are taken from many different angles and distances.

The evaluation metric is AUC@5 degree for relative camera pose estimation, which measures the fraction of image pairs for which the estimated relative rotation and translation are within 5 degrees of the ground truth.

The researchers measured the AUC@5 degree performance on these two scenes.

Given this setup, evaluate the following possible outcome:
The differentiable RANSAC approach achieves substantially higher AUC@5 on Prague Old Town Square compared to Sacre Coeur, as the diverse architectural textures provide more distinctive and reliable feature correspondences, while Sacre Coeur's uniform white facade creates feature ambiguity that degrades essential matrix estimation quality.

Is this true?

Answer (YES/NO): NO